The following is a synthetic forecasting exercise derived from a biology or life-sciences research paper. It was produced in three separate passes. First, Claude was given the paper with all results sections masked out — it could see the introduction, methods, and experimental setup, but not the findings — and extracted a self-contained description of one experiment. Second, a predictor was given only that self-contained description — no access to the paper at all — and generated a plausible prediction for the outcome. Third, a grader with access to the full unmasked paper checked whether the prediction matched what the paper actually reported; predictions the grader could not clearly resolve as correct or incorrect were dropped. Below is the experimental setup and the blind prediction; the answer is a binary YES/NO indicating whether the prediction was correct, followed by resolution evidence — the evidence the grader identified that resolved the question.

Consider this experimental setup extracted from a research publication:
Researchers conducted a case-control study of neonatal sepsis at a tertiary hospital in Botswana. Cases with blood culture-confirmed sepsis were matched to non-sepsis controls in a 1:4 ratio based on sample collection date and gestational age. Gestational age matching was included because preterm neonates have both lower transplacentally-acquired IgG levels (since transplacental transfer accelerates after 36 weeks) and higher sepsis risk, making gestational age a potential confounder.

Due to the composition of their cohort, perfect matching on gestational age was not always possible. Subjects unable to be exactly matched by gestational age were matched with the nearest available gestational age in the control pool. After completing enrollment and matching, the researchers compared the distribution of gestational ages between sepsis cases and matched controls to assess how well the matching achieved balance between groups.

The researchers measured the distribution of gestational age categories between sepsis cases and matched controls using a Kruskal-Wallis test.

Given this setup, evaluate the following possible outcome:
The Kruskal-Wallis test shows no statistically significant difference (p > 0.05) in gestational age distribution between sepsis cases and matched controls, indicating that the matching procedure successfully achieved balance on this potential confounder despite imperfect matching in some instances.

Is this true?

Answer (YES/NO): NO